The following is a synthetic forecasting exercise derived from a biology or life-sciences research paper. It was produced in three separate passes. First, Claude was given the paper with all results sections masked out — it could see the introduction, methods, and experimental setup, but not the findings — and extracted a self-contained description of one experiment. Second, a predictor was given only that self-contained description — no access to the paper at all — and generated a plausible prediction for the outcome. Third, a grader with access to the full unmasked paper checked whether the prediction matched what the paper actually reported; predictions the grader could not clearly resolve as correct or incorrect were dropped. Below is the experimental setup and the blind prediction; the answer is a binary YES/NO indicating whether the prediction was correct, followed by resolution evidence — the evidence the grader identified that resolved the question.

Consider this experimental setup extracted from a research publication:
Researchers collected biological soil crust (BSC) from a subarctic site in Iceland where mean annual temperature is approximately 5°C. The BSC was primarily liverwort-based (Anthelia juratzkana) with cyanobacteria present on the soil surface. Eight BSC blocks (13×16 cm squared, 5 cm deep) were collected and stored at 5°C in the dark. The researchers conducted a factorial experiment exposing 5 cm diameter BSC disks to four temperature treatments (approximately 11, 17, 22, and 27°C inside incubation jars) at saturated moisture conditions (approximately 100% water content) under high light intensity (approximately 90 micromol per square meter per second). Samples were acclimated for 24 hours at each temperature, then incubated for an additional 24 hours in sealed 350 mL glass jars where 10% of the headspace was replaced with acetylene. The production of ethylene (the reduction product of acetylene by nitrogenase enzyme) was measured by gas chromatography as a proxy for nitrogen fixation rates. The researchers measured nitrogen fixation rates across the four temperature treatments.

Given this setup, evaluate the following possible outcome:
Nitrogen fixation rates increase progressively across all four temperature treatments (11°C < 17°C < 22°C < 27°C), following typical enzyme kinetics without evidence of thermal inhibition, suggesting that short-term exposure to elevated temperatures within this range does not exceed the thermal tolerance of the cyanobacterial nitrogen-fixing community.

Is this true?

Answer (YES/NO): YES